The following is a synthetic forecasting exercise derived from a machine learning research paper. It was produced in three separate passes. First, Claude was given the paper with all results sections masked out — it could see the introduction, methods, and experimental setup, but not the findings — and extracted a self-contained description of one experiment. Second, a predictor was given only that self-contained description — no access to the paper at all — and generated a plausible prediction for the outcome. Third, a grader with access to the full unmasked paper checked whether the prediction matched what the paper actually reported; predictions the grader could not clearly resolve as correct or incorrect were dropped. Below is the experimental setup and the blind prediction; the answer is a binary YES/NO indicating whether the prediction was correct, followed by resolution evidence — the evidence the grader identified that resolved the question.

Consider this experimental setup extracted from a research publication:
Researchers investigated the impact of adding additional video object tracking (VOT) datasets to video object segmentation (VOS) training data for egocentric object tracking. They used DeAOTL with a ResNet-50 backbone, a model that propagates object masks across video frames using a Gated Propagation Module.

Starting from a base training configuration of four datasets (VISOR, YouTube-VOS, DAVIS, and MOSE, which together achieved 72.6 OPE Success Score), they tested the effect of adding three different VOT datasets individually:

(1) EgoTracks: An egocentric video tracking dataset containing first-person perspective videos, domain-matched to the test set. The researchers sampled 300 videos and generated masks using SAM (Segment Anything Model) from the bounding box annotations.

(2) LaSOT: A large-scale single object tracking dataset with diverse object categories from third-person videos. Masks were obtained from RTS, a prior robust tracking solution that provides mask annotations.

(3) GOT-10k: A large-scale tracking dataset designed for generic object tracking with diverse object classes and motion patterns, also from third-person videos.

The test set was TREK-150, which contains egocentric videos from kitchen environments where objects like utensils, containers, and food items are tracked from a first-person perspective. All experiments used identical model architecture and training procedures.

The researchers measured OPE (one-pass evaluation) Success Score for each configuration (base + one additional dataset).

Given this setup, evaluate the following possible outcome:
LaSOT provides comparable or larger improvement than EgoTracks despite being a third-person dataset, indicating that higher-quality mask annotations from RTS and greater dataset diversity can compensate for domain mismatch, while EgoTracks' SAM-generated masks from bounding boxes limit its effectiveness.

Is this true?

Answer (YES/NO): NO